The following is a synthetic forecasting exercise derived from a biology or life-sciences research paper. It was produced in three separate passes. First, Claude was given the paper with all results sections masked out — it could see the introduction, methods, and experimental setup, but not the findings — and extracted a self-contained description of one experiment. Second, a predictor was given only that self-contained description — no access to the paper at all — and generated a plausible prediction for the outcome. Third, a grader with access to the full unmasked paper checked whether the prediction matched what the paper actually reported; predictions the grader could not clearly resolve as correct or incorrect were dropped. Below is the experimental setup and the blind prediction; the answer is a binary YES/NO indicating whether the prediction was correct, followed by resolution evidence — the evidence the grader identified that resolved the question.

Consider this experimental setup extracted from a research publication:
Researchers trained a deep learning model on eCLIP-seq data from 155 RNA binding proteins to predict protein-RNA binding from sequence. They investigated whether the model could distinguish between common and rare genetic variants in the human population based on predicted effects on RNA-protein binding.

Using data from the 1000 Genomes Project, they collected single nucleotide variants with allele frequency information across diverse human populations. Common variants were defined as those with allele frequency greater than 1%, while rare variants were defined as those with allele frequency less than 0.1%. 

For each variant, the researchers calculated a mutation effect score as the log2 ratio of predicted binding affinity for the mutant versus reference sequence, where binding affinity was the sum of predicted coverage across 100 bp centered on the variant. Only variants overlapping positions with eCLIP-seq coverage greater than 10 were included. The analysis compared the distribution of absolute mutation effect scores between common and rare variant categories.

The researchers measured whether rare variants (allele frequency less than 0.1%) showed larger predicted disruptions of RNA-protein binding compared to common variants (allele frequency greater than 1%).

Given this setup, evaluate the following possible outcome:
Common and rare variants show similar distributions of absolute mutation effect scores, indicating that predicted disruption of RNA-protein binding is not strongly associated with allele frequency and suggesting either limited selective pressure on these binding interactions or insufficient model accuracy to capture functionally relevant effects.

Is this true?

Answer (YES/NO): NO